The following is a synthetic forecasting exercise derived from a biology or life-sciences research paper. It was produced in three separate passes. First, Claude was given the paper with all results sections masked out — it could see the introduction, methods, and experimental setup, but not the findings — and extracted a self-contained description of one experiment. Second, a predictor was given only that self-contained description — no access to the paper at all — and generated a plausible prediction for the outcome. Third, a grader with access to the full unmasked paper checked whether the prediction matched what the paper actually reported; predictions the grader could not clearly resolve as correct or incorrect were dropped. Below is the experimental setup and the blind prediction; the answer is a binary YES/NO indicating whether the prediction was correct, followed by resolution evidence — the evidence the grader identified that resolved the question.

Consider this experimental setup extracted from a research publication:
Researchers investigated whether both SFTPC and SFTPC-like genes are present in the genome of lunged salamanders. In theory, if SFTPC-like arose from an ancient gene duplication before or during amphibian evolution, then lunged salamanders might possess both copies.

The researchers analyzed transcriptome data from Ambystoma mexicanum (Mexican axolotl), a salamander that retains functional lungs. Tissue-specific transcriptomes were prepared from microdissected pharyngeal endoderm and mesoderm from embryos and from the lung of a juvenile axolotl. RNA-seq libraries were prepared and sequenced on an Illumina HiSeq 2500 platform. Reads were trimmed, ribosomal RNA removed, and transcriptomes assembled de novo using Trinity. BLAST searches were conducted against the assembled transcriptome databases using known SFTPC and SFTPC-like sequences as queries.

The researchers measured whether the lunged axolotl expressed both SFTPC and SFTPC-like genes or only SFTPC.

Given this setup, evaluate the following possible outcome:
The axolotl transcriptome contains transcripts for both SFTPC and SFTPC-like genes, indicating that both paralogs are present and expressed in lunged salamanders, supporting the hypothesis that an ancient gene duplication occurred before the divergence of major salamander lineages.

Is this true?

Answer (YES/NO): YES